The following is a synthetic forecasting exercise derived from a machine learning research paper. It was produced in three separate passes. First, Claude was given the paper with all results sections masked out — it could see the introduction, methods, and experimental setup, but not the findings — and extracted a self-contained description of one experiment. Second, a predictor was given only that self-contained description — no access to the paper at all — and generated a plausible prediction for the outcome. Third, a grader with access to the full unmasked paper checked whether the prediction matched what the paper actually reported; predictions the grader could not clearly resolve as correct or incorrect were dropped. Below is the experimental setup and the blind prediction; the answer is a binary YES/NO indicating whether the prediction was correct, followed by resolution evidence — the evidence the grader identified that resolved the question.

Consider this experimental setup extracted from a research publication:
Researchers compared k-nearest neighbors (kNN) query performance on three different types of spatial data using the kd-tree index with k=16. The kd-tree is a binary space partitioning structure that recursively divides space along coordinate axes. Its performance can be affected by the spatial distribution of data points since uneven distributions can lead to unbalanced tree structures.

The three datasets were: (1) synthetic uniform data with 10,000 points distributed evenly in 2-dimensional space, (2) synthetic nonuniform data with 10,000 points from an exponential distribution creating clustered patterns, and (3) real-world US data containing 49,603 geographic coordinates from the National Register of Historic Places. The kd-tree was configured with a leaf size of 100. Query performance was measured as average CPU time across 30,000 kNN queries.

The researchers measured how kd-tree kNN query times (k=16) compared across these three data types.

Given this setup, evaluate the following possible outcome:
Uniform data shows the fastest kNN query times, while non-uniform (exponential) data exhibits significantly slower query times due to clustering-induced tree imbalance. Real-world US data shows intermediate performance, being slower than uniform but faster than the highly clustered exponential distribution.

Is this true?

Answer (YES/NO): YES